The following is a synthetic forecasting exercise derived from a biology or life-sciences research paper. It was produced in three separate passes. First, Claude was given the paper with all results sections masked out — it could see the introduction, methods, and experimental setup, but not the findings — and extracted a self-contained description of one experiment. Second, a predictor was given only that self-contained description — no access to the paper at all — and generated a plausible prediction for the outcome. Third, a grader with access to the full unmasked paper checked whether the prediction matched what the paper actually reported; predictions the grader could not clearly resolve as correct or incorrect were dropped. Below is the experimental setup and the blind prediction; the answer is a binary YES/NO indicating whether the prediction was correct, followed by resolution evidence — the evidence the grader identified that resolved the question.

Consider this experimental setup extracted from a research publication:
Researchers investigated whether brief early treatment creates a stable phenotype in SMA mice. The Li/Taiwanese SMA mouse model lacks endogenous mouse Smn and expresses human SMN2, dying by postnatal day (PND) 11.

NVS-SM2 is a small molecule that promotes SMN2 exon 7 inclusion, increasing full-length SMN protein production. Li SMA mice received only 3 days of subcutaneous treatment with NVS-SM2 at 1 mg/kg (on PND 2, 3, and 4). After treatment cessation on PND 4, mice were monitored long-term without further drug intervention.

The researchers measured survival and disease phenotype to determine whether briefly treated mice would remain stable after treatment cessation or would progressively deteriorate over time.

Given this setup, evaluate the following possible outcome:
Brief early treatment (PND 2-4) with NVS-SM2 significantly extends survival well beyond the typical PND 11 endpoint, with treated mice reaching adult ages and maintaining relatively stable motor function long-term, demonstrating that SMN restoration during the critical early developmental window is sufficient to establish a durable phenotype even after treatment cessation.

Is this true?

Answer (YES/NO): NO